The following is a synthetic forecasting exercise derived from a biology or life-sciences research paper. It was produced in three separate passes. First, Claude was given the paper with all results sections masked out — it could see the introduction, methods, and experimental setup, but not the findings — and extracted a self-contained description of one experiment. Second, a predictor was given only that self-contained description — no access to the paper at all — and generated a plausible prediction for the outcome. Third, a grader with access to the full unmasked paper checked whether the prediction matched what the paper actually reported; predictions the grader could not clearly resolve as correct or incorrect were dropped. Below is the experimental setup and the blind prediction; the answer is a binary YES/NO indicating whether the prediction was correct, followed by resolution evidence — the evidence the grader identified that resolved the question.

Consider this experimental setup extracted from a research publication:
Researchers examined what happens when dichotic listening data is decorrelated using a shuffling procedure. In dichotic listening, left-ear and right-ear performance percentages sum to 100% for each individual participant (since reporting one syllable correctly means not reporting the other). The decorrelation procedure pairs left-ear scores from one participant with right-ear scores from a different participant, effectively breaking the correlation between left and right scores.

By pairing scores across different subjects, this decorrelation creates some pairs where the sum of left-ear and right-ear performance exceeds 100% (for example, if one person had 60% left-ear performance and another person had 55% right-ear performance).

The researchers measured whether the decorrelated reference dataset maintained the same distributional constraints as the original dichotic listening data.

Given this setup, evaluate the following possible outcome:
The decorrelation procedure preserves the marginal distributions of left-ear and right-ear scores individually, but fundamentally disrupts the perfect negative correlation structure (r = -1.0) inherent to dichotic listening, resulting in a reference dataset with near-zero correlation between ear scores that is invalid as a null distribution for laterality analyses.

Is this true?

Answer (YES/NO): NO